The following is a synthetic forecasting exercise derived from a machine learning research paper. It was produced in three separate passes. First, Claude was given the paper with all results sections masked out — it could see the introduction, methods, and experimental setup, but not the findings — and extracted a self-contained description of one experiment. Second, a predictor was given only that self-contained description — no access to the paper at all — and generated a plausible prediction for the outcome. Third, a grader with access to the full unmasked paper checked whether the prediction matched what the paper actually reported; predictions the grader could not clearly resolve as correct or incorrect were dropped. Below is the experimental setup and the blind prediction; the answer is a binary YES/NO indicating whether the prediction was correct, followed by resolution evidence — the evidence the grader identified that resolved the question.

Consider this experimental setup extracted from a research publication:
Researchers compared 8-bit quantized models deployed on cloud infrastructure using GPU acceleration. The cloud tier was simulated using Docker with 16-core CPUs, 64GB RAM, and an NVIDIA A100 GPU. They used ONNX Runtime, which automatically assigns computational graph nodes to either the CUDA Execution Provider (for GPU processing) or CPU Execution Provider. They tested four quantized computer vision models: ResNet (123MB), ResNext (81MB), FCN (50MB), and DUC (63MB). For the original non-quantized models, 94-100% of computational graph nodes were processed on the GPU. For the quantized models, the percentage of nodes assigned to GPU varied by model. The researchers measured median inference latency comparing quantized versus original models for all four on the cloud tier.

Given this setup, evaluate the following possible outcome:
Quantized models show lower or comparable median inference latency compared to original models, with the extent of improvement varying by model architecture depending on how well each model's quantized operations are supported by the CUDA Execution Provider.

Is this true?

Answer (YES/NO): NO